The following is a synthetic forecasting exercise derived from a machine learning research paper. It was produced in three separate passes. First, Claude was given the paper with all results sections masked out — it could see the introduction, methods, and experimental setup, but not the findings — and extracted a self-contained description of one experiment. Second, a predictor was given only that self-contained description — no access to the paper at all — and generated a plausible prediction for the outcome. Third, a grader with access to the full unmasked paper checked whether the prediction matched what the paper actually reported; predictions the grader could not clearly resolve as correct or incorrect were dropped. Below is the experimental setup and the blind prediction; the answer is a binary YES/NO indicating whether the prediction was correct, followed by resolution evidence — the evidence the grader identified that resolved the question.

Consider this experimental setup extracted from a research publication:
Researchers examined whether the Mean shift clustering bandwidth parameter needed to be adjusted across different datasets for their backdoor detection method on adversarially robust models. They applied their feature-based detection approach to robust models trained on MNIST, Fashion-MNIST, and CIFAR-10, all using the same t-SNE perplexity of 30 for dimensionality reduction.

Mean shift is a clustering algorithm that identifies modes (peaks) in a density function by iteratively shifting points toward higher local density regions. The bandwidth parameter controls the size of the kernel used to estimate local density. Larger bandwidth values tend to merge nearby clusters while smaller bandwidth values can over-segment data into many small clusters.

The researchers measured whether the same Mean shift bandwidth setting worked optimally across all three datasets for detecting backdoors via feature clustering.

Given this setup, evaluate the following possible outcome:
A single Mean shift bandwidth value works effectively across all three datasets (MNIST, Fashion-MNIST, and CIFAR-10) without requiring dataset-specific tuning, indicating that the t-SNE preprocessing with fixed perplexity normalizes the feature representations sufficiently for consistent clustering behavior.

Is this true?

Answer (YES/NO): NO